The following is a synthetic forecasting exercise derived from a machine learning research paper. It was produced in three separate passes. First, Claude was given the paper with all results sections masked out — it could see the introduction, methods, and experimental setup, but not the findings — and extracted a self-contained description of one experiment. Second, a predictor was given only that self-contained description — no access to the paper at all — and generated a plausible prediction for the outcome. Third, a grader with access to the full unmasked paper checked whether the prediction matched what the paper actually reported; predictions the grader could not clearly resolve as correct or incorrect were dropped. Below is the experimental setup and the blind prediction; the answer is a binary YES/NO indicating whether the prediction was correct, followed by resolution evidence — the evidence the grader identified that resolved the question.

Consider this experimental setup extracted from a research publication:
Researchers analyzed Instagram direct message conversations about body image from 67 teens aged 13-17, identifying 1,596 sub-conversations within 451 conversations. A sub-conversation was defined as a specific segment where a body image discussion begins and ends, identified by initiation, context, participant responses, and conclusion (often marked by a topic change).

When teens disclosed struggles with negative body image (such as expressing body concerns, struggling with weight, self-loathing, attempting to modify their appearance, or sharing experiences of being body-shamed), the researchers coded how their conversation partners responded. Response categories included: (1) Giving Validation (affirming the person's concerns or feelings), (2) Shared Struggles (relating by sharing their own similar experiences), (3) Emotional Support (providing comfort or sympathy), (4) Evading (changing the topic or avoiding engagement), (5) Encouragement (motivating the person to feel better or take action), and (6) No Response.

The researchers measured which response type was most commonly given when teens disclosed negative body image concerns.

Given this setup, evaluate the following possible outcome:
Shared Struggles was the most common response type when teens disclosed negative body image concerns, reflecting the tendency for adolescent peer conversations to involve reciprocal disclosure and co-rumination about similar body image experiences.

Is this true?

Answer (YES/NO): NO